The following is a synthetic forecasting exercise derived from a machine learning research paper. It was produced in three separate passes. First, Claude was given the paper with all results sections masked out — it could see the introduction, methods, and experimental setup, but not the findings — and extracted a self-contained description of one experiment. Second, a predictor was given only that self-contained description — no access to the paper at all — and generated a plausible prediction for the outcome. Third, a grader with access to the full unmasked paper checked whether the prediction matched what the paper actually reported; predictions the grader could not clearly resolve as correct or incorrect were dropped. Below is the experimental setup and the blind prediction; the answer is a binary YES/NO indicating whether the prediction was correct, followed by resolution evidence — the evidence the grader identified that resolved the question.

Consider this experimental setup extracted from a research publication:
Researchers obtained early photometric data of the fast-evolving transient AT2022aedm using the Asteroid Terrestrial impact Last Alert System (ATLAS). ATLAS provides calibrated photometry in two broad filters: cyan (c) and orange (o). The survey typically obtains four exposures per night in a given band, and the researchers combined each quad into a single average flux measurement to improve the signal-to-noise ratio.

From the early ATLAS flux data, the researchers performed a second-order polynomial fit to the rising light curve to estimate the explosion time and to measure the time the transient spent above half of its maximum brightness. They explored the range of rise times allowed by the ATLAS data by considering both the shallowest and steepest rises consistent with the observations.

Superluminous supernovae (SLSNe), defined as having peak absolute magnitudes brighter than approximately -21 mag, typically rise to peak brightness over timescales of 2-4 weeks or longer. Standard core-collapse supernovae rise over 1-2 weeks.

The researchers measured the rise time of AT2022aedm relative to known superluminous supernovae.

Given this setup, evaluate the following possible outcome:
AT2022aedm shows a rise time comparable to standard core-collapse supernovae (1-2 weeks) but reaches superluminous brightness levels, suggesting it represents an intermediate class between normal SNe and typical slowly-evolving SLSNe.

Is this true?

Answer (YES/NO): NO